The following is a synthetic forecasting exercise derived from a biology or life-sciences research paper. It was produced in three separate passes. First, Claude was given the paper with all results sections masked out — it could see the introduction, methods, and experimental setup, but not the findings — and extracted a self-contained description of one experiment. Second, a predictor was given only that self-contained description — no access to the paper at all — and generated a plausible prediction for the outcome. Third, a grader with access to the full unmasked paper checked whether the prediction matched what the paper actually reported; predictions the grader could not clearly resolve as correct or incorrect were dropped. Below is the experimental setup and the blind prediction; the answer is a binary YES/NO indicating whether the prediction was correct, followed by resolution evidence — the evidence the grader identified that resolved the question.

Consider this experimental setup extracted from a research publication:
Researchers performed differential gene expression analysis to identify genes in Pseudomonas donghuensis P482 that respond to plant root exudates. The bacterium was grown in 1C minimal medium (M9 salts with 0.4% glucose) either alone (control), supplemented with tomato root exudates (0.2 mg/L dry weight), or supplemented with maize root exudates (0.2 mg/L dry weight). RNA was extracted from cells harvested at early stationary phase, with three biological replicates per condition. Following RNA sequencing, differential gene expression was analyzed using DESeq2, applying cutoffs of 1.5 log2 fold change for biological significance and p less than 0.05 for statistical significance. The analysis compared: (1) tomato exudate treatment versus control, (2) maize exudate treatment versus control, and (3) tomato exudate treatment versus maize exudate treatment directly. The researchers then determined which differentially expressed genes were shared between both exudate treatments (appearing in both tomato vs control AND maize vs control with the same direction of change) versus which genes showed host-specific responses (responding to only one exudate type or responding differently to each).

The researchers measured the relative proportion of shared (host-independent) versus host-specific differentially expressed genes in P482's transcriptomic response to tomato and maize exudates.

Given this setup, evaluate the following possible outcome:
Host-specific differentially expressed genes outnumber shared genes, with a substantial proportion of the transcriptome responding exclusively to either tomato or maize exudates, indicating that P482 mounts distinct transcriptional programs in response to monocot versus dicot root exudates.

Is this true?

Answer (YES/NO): YES